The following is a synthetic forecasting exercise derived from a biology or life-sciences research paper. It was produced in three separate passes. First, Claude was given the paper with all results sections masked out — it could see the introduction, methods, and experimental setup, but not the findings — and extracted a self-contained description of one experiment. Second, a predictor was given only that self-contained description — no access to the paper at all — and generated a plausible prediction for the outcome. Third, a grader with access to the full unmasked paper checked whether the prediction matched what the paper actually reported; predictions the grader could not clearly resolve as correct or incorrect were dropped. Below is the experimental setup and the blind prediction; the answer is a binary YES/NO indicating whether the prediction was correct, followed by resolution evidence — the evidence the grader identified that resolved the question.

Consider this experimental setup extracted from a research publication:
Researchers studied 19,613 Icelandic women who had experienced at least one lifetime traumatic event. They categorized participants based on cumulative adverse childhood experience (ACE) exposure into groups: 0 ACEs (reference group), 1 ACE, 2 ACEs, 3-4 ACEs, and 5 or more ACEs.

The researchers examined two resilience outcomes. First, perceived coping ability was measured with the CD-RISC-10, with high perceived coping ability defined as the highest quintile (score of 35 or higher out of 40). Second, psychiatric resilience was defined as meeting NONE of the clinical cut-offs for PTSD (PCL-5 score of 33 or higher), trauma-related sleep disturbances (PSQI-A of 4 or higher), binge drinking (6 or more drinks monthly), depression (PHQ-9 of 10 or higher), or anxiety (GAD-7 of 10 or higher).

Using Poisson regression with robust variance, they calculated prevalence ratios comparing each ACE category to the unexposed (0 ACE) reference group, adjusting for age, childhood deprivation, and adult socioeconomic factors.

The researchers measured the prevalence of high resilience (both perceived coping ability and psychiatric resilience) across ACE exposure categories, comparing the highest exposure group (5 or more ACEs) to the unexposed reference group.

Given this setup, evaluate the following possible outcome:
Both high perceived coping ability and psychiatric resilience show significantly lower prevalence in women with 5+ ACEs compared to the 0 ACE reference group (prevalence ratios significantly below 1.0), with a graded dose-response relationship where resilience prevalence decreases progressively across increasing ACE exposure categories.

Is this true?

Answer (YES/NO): YES